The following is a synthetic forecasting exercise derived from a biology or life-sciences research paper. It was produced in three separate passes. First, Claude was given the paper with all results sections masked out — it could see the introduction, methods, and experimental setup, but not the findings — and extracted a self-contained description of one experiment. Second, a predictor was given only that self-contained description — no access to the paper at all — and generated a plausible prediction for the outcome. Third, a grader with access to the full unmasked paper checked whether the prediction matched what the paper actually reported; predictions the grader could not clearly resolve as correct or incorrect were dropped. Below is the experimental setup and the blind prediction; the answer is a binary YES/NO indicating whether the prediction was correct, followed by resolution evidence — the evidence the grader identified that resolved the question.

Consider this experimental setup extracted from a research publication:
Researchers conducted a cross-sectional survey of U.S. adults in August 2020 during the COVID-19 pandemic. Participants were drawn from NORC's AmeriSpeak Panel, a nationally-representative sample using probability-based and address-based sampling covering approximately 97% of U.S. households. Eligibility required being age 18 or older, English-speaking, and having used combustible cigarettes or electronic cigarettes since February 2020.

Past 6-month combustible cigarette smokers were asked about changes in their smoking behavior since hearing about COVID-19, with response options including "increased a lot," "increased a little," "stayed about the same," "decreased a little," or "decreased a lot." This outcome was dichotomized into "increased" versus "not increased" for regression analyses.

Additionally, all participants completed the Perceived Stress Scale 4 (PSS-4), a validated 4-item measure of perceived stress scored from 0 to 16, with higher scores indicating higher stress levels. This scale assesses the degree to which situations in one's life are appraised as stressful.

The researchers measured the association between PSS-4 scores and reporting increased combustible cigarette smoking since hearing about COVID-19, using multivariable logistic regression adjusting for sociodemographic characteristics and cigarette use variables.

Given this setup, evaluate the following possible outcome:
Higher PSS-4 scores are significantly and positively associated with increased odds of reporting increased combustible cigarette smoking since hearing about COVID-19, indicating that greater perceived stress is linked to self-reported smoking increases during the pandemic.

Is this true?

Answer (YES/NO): YES